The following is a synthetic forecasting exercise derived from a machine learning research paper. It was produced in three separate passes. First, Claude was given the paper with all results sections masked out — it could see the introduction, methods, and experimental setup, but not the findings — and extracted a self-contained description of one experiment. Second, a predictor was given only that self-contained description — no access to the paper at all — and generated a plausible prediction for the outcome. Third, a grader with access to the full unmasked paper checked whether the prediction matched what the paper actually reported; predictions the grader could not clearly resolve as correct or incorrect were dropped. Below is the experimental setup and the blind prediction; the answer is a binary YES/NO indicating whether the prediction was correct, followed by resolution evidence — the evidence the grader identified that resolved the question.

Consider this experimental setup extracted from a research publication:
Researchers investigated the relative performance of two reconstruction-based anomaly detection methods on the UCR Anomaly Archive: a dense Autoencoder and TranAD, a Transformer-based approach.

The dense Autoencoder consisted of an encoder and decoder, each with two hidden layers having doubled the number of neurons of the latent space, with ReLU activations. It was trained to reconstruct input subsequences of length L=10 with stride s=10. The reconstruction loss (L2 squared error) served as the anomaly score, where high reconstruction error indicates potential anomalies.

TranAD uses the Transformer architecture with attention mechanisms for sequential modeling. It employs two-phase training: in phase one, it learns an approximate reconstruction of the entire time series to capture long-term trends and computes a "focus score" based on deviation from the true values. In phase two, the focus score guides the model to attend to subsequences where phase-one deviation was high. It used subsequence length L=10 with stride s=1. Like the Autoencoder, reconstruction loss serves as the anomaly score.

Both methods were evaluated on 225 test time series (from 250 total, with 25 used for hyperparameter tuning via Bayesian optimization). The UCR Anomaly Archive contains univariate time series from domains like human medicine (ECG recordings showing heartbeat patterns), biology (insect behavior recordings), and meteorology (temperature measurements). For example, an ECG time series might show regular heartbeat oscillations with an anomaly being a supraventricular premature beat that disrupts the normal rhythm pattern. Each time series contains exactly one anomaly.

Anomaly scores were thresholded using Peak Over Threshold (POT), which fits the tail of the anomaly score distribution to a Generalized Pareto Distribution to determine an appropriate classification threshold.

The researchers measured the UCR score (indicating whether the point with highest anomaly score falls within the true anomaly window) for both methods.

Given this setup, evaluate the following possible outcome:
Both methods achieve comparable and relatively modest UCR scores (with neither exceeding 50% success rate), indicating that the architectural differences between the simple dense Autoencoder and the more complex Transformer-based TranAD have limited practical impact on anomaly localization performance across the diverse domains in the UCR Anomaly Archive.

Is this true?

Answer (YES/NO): NO